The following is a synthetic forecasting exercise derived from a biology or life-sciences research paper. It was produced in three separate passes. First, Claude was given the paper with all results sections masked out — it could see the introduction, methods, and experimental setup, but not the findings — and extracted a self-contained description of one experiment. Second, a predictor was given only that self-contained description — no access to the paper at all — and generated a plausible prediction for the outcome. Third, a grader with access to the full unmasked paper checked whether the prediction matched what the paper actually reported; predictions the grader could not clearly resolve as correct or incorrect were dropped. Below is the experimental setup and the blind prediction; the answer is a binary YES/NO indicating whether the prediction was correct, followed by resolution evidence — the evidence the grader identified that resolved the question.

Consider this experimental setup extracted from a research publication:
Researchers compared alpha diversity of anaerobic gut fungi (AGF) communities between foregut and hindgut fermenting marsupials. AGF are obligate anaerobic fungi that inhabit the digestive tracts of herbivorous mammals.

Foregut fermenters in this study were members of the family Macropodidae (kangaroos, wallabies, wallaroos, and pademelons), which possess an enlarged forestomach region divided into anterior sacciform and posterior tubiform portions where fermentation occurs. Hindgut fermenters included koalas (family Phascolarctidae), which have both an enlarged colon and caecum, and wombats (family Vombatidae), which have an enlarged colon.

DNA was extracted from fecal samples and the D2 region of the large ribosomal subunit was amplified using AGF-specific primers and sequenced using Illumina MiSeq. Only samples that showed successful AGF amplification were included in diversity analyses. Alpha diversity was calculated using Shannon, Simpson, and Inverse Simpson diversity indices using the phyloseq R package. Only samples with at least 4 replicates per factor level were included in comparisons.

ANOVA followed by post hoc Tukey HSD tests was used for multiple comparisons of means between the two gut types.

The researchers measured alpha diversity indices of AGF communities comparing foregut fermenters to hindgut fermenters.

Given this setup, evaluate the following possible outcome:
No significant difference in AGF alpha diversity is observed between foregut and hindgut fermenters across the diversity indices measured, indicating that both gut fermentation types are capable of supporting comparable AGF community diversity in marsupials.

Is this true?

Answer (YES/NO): YES